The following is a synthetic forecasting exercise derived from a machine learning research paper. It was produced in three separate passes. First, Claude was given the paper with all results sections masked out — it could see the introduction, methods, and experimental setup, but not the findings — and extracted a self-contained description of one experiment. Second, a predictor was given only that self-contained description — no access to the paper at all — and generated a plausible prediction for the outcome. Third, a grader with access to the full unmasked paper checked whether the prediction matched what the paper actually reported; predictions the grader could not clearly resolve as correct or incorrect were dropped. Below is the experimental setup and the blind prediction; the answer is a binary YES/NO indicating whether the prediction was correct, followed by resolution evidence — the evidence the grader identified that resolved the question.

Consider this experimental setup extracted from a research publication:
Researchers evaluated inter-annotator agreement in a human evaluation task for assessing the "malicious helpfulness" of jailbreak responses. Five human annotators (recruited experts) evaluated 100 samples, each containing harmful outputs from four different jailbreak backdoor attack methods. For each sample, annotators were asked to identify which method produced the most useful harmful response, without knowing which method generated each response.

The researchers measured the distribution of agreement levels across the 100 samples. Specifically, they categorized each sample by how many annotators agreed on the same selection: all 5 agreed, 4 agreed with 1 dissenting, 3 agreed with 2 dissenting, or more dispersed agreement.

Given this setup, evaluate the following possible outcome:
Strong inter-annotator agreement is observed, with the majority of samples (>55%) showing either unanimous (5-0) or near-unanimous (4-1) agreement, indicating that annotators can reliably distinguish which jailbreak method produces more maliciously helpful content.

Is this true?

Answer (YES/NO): YES